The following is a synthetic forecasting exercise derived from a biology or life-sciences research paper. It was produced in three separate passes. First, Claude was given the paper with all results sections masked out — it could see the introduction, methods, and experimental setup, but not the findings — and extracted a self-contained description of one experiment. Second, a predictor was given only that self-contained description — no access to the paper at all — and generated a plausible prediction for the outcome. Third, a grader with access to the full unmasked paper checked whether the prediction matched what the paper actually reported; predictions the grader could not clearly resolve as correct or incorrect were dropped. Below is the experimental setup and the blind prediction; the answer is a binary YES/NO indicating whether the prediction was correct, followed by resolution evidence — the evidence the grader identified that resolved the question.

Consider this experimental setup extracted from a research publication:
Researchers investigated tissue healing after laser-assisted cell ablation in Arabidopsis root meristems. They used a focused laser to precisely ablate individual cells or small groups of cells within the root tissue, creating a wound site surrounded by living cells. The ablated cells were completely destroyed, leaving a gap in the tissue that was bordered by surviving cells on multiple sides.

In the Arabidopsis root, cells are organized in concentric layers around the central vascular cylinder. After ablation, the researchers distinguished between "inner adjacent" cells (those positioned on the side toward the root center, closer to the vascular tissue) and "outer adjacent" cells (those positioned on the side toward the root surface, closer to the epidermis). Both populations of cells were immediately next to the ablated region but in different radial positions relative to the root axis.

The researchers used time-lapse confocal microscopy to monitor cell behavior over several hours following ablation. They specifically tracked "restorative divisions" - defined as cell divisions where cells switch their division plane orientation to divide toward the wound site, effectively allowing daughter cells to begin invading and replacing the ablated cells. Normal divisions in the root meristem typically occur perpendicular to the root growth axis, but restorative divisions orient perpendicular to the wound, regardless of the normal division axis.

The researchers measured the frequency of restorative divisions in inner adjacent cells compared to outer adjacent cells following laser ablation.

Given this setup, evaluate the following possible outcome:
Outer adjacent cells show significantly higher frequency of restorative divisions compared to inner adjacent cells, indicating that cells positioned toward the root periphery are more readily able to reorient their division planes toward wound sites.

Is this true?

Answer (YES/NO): NO